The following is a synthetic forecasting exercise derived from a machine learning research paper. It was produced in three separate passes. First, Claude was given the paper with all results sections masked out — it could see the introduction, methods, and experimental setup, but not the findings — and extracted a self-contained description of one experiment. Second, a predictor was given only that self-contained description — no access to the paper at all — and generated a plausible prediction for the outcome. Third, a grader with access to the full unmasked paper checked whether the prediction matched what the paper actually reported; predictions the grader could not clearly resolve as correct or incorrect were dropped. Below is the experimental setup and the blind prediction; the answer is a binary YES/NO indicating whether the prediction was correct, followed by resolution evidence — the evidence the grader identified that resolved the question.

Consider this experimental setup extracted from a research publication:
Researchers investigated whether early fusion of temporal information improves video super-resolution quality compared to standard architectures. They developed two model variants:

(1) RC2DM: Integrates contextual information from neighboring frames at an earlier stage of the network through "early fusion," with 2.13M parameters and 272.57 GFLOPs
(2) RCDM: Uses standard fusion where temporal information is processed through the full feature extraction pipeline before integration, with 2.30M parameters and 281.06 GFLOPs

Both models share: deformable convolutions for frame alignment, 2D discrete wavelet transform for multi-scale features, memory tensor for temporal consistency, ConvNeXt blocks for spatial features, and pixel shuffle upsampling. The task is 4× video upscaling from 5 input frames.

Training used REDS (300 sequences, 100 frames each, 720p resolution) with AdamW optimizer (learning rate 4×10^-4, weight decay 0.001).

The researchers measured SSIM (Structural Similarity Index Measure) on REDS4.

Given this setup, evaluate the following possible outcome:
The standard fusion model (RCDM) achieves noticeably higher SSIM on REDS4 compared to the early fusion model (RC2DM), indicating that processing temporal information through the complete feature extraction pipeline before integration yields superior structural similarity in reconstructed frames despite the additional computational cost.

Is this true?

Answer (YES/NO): YES